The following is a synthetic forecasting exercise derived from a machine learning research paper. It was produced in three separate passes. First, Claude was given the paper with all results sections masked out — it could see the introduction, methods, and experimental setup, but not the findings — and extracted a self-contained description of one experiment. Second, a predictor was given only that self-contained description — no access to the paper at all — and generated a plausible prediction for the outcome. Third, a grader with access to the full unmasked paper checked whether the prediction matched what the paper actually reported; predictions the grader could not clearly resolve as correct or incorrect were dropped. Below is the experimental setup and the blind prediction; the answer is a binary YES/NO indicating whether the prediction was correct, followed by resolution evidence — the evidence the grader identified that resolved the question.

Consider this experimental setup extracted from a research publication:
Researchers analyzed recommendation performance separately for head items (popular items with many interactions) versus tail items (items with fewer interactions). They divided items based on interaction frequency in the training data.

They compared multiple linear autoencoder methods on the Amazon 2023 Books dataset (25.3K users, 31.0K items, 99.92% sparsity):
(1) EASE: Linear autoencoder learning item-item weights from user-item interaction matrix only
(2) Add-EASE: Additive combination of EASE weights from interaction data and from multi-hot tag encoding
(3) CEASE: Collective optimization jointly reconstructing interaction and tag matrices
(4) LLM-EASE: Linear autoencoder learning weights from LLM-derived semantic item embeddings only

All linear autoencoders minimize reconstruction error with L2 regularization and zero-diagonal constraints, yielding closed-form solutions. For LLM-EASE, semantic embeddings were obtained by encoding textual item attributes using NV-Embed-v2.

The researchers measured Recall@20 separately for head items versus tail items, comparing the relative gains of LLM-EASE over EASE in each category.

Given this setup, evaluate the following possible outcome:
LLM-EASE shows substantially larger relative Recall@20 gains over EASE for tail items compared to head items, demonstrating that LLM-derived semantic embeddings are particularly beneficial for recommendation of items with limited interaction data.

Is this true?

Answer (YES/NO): YES